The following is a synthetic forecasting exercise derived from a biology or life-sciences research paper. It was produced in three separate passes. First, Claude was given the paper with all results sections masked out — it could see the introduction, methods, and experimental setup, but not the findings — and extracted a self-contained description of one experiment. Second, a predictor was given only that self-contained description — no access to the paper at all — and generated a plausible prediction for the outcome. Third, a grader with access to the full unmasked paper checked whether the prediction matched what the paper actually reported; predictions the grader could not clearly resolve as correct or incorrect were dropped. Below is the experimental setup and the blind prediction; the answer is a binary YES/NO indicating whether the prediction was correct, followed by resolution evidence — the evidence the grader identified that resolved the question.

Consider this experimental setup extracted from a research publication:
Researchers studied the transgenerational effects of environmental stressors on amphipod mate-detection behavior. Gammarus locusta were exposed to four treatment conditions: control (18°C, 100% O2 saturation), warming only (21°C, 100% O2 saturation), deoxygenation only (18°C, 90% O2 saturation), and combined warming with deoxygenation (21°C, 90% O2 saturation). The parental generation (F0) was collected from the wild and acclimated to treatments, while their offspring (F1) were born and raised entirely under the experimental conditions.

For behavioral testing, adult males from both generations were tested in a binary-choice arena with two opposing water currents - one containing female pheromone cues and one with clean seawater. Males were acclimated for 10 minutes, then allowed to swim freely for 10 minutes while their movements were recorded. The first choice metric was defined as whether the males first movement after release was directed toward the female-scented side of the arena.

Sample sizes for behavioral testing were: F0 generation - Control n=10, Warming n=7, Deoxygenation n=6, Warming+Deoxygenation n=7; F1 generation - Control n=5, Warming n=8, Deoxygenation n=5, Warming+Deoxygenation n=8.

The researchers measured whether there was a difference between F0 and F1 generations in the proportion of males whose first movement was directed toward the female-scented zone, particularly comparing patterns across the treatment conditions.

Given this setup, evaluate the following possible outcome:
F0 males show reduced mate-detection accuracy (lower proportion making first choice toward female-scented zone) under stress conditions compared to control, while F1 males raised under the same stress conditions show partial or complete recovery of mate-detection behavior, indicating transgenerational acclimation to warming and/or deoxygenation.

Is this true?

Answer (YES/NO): NO